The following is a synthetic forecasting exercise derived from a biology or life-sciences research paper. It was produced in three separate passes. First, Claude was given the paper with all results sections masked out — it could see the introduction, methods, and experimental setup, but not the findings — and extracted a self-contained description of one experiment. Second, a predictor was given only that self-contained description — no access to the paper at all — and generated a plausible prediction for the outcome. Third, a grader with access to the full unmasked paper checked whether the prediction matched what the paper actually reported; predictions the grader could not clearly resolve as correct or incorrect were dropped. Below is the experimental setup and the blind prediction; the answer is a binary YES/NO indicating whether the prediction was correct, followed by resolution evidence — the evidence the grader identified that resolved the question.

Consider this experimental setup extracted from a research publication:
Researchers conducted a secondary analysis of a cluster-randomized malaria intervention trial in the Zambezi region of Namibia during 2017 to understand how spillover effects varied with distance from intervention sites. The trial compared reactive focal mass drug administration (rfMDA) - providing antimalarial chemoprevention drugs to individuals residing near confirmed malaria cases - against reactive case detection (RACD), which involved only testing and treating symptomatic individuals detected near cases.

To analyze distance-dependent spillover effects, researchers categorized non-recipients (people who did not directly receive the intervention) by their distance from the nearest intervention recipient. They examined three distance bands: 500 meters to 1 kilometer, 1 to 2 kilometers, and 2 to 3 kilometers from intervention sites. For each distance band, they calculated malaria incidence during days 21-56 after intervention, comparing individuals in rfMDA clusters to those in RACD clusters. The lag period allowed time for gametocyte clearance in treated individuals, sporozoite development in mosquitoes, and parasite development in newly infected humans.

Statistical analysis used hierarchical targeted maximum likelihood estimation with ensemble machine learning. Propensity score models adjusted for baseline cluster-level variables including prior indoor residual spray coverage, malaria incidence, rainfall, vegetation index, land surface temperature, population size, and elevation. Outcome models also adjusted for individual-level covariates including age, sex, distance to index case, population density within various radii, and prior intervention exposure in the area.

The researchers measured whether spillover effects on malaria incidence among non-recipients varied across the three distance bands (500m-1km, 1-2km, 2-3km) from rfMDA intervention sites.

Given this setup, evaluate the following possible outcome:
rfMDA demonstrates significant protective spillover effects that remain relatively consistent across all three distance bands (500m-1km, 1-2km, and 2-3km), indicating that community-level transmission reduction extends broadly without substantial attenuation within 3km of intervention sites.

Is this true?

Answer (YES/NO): NO